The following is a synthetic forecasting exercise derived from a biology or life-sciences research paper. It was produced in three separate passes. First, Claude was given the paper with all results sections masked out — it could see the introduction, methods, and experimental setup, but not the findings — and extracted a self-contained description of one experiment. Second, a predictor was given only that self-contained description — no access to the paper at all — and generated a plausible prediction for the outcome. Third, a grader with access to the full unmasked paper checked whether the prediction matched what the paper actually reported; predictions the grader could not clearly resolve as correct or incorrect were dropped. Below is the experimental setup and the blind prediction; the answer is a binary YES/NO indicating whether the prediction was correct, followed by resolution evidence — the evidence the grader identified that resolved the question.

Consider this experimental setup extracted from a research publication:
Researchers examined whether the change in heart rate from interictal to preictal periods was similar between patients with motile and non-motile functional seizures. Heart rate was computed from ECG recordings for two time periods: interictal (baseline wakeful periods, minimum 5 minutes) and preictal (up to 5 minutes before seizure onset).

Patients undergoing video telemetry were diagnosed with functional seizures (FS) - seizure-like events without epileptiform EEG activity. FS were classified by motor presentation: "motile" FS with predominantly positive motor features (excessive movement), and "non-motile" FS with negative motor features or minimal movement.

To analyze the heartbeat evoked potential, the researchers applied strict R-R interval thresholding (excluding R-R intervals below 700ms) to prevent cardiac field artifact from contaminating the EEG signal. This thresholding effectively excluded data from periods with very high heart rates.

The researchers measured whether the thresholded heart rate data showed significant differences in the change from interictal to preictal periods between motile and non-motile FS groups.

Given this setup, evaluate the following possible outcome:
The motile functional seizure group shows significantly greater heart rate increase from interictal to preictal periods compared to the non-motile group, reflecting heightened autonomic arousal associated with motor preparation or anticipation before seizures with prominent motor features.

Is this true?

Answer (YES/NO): NO